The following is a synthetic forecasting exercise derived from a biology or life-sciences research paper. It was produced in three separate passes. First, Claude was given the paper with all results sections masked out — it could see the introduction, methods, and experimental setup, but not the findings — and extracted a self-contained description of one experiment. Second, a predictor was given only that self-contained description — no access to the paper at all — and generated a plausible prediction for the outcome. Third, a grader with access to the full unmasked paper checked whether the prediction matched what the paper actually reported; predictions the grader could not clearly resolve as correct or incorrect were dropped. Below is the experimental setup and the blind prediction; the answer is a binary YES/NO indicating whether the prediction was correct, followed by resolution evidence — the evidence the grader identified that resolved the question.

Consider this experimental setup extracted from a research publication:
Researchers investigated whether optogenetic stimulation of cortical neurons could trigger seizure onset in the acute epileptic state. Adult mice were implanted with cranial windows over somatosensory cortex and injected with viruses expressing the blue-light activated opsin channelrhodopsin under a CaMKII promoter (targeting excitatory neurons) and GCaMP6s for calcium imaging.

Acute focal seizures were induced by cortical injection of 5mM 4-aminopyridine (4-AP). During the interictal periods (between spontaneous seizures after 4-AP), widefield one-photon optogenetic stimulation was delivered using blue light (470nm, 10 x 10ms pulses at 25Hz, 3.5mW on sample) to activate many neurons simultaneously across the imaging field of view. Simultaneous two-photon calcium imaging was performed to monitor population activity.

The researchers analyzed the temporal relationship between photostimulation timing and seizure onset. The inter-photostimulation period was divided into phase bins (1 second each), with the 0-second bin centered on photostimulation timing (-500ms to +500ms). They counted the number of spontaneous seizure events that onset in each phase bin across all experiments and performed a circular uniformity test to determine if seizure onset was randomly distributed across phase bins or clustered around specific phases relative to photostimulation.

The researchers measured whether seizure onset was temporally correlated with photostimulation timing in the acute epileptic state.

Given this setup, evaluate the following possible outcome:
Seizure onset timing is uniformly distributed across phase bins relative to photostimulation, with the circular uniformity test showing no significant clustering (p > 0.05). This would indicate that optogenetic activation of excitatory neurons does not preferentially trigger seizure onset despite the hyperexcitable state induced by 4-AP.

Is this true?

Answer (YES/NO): NO